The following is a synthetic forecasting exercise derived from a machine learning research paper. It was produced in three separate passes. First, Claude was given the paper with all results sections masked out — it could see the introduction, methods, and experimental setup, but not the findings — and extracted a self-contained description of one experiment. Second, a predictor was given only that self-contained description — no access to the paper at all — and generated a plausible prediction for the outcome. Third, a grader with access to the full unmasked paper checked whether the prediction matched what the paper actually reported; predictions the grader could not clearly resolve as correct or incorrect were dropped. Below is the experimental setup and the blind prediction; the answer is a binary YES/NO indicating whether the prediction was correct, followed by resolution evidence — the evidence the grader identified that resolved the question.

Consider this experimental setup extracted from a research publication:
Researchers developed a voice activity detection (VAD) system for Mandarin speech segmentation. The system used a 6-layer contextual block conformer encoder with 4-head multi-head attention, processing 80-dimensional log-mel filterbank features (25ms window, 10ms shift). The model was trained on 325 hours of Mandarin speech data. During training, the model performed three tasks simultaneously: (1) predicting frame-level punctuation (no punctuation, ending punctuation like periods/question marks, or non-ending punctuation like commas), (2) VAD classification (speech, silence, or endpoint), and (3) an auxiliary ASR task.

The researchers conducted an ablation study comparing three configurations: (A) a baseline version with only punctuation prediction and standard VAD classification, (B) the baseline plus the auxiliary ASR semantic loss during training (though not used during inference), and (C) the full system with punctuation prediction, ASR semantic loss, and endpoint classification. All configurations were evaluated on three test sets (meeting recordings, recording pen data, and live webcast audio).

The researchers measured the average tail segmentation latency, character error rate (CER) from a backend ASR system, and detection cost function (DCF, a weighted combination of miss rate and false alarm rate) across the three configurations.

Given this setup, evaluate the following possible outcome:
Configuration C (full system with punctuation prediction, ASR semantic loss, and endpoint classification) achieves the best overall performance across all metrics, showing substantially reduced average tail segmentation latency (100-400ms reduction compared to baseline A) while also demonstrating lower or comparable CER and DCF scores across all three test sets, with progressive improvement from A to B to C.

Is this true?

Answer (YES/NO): NO